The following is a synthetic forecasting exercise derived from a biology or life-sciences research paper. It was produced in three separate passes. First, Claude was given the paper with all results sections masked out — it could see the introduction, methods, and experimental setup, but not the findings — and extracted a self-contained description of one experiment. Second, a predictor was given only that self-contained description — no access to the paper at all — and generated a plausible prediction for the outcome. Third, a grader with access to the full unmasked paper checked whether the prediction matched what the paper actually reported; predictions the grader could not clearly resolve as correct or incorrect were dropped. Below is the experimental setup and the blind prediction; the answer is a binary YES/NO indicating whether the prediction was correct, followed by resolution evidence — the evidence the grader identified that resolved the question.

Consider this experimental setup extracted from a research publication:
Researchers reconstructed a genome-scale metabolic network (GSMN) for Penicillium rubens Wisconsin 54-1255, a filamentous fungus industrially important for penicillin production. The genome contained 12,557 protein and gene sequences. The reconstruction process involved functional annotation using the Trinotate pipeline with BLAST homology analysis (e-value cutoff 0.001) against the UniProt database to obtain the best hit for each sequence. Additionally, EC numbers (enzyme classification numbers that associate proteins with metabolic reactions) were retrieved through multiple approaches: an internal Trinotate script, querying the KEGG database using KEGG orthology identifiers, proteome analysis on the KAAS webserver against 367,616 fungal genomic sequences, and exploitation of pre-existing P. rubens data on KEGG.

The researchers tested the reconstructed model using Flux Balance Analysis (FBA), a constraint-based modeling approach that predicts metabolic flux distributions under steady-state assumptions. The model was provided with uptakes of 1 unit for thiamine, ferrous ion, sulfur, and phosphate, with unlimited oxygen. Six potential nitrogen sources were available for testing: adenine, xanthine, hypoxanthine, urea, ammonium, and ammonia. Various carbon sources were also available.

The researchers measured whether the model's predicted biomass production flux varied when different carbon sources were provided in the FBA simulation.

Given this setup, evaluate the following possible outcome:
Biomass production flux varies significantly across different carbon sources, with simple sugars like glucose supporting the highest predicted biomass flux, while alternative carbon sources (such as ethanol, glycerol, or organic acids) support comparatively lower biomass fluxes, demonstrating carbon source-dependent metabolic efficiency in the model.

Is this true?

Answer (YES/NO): NO